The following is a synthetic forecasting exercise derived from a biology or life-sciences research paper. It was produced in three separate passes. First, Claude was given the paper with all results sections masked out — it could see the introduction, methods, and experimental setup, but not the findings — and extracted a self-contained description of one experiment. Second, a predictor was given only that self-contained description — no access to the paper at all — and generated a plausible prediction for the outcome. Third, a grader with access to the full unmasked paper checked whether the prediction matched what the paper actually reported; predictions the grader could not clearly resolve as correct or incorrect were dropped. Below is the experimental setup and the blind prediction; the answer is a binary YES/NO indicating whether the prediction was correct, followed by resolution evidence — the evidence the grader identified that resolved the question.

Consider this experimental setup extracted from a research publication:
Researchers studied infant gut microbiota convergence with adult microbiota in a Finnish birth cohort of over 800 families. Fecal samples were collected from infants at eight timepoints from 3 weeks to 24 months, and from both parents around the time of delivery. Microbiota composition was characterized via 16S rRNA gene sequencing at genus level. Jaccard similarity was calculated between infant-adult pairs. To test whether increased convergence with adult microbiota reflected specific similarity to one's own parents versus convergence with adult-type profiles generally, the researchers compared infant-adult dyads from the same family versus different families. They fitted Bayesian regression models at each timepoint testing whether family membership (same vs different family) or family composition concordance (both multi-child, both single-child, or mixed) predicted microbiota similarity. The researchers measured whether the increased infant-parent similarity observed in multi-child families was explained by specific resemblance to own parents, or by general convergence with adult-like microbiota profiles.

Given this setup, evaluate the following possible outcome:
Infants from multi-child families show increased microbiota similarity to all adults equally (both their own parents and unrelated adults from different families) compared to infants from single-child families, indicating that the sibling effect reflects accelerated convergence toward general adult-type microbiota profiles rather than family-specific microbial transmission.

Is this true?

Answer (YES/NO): YES